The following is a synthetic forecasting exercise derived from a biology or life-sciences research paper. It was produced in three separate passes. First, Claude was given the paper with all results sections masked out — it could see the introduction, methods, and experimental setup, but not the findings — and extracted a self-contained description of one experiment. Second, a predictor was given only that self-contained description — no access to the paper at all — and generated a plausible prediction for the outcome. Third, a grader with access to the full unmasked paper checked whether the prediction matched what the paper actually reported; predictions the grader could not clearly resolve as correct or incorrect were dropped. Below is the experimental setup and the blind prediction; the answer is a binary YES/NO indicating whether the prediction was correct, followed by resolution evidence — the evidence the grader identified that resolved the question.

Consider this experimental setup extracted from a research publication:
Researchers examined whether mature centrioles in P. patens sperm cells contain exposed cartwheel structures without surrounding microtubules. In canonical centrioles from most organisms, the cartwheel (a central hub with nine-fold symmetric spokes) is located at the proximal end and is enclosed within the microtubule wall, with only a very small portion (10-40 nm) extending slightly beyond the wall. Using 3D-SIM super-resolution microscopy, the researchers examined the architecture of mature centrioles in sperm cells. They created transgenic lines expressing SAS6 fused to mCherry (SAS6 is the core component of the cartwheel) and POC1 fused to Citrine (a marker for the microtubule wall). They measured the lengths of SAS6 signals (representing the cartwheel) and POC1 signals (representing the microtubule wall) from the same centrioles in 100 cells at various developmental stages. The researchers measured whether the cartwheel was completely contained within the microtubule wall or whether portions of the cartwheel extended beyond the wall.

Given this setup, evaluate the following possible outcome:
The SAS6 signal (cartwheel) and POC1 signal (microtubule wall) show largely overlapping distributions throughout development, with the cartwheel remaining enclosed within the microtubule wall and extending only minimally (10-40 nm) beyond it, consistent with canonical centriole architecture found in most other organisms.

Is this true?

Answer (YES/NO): NO